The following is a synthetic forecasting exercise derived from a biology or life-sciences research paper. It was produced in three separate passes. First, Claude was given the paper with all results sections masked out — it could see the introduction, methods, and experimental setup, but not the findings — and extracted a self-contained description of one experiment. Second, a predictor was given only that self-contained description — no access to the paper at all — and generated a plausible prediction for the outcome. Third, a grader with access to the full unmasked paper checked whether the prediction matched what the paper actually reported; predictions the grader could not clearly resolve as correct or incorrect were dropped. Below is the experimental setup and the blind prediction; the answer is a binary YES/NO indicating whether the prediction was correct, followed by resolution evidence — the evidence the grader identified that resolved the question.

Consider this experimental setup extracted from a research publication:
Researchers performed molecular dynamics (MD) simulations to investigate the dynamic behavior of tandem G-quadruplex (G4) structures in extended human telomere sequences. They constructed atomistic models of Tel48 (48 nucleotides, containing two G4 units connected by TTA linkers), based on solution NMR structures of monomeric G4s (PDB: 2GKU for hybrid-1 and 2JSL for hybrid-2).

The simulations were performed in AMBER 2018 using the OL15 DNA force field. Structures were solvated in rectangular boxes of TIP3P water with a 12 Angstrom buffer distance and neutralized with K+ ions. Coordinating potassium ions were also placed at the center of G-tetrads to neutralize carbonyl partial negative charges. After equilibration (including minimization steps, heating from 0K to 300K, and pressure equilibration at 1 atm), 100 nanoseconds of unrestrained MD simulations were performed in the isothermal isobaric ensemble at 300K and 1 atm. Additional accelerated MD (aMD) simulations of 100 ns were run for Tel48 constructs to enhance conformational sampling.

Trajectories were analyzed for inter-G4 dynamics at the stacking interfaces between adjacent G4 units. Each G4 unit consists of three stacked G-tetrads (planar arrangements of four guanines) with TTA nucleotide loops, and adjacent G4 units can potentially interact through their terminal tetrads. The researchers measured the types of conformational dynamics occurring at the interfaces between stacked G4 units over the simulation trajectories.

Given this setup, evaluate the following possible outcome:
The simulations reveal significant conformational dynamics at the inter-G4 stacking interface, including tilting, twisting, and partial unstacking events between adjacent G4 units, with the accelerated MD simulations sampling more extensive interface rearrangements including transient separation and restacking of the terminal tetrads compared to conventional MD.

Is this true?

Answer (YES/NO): NO